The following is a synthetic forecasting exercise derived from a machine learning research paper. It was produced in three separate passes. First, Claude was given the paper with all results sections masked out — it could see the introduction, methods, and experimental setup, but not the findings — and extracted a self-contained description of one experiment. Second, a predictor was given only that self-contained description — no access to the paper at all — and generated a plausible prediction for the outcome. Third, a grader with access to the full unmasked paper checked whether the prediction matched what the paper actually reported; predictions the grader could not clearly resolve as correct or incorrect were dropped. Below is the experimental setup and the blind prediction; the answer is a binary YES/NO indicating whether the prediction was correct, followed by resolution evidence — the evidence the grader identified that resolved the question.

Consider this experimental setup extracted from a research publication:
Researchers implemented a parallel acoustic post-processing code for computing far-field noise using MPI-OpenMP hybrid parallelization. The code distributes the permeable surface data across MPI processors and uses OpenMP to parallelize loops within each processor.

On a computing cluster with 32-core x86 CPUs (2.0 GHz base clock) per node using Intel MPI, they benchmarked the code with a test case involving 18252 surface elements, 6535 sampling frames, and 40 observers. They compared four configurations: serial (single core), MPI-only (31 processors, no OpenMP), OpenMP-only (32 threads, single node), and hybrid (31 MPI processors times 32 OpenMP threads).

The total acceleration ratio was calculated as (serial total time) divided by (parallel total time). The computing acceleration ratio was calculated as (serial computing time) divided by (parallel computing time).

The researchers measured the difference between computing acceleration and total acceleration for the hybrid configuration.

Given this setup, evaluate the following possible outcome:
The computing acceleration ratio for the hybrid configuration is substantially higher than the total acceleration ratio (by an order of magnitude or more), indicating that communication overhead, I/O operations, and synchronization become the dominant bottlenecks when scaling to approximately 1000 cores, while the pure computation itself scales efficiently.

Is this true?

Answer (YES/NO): YES